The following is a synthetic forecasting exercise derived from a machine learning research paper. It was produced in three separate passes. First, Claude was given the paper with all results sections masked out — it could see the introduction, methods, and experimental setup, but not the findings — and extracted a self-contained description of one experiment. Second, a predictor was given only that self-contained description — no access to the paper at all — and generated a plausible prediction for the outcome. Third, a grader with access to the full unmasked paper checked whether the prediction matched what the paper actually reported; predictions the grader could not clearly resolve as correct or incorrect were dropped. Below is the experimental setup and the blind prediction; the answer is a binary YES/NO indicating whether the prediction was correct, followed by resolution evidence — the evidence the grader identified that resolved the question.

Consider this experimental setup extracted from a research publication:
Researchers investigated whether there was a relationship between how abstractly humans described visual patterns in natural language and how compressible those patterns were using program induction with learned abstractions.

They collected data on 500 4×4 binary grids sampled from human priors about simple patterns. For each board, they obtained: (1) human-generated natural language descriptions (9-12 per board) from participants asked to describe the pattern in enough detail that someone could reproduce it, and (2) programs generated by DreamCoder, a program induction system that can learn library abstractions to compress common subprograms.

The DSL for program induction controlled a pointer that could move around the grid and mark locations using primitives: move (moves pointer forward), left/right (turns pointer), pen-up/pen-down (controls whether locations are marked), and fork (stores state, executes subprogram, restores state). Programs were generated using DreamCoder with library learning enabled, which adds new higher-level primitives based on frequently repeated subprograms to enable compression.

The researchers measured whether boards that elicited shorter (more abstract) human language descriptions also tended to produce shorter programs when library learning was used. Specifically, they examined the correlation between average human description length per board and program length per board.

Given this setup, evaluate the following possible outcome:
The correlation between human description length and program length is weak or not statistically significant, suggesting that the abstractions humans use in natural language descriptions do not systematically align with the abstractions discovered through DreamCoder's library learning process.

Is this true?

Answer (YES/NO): NO